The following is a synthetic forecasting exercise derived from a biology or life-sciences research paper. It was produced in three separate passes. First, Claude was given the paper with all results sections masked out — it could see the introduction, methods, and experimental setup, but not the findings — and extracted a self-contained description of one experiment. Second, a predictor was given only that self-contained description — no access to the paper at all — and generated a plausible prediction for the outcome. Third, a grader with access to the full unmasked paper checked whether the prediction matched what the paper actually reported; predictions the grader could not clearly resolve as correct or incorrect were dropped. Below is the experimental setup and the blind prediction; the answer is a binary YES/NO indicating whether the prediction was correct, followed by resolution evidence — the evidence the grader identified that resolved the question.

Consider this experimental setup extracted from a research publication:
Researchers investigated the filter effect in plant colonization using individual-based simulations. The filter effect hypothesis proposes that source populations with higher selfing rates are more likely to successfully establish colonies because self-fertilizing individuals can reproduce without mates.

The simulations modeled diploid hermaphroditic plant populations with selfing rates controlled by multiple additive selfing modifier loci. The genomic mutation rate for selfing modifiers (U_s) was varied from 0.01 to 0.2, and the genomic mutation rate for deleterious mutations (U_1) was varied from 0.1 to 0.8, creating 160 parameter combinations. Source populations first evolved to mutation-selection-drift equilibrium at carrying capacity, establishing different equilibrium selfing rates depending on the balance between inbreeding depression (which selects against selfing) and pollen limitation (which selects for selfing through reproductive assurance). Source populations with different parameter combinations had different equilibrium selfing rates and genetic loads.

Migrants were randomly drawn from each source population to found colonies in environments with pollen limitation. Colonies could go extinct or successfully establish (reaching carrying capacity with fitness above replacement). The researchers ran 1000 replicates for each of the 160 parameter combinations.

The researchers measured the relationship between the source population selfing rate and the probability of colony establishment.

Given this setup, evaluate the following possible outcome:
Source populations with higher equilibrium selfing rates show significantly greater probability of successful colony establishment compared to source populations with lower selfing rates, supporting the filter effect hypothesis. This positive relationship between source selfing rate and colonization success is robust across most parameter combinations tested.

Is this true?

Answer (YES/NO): YES